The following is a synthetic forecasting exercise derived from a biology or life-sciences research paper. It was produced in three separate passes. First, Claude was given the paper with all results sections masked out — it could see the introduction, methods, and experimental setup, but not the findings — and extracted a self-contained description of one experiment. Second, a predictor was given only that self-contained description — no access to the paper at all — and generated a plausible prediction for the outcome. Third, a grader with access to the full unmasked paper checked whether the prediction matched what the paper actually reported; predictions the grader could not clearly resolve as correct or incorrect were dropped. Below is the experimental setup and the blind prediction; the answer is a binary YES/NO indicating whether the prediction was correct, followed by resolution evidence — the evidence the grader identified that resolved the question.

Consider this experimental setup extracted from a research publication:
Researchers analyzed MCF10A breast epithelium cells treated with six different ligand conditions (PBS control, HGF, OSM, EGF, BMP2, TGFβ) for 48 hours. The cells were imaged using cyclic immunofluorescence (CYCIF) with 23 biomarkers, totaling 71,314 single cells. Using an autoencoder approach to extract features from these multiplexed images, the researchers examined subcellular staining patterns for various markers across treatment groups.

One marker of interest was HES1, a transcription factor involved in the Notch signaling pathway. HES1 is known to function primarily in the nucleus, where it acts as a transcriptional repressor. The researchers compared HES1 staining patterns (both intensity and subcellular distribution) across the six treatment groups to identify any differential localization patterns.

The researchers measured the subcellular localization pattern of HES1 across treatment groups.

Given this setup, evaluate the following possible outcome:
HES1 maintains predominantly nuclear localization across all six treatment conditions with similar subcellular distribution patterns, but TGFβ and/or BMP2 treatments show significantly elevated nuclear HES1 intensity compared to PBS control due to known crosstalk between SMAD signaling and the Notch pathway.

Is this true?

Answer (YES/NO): NO